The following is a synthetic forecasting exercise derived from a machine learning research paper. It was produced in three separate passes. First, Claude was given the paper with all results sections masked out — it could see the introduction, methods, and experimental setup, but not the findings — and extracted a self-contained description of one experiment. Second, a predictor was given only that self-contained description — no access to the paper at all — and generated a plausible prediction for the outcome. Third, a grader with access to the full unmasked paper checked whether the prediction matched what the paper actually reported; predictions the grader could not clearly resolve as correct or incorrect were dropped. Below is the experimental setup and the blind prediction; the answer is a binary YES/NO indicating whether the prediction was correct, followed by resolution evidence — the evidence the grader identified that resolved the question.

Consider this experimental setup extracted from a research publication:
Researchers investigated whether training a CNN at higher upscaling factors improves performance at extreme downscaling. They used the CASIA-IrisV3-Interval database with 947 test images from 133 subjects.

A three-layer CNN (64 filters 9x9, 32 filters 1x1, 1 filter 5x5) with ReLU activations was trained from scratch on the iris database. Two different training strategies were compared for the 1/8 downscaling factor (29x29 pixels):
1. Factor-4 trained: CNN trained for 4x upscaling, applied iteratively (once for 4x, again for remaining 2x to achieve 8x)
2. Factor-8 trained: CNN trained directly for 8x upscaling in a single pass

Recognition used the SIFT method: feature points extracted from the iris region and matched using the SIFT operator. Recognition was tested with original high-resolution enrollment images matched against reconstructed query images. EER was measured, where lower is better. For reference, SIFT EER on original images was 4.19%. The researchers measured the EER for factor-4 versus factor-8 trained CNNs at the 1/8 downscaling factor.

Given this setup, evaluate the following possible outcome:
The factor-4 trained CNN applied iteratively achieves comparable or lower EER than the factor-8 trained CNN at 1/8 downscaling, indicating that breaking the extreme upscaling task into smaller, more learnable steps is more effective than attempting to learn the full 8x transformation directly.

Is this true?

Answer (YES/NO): YES